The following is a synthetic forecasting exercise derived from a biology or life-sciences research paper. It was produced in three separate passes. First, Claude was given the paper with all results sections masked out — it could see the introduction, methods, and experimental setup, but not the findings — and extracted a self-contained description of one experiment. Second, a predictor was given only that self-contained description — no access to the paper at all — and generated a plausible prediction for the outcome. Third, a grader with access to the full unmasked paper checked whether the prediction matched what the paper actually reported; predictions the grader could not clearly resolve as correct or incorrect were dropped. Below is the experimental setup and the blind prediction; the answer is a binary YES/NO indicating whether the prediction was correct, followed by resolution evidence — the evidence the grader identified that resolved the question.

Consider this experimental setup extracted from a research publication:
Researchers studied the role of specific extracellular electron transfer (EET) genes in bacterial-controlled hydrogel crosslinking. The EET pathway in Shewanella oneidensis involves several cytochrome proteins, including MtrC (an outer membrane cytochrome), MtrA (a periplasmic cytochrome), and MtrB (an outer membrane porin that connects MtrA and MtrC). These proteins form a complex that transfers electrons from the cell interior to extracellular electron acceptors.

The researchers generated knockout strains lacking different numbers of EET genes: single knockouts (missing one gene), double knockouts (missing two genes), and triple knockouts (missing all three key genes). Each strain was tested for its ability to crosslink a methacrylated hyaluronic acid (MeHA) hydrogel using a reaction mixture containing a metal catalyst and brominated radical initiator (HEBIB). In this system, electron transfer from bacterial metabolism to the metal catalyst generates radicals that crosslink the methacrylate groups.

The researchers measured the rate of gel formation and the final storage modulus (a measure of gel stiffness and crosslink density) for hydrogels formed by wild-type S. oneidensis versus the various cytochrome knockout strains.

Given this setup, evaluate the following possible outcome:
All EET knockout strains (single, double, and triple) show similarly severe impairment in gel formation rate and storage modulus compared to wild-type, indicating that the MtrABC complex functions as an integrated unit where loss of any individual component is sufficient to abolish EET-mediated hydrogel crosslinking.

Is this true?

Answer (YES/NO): NO